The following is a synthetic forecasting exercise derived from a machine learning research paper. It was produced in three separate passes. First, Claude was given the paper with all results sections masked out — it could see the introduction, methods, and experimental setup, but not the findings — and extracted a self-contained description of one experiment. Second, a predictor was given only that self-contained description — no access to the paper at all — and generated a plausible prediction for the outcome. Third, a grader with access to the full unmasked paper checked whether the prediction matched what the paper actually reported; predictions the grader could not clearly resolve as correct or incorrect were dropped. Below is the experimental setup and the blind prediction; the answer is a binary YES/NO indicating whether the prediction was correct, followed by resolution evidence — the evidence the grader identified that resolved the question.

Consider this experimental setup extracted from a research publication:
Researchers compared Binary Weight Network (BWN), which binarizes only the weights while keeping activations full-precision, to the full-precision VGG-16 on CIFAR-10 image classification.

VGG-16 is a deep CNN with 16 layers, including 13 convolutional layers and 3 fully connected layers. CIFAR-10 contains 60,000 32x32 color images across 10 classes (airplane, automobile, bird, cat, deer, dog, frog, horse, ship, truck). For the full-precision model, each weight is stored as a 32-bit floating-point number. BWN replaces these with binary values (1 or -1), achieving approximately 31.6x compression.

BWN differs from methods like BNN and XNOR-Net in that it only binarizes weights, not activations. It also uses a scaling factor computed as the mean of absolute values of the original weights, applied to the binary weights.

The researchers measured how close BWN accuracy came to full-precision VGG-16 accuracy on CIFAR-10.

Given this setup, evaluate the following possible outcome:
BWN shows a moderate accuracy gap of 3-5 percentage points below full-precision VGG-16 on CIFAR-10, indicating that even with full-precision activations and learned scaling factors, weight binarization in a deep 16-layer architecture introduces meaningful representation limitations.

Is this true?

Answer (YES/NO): NO